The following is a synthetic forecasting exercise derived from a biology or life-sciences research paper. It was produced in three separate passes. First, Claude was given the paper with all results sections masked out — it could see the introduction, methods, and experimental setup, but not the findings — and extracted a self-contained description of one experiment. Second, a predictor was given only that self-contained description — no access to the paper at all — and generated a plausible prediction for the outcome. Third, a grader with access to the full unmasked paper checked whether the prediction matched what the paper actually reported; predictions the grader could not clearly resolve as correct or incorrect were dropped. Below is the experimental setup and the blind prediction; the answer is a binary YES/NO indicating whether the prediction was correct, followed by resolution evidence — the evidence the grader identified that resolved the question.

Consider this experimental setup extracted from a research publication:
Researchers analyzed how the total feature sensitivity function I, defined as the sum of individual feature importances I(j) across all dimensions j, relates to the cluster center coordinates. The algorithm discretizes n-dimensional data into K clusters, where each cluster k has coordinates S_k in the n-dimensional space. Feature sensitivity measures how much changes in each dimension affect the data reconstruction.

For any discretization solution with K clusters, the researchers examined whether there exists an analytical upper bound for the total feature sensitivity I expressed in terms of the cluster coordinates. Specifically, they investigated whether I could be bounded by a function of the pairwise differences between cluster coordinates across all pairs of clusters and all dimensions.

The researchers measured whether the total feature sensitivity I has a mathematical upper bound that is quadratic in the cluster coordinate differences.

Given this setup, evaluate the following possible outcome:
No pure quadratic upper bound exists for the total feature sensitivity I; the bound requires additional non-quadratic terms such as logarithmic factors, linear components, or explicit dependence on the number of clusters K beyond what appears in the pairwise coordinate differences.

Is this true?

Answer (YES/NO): NO